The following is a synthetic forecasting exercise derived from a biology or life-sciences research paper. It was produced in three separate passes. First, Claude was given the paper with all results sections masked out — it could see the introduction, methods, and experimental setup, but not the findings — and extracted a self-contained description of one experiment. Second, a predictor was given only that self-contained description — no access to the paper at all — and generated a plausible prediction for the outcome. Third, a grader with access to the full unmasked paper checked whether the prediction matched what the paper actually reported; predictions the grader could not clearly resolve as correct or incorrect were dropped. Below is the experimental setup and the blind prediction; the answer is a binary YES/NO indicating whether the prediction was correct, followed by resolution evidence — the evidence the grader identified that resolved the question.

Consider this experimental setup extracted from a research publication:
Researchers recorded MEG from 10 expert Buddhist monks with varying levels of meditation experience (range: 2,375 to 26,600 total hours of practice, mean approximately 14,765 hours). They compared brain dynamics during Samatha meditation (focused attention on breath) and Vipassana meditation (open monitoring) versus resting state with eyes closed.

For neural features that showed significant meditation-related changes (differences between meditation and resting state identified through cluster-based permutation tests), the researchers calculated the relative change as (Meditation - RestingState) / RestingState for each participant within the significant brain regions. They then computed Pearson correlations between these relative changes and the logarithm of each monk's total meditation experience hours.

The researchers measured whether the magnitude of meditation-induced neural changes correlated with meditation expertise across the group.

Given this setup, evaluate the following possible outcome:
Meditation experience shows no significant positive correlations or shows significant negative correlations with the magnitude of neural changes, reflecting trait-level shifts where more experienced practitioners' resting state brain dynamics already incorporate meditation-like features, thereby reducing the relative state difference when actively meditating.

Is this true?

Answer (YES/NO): NO